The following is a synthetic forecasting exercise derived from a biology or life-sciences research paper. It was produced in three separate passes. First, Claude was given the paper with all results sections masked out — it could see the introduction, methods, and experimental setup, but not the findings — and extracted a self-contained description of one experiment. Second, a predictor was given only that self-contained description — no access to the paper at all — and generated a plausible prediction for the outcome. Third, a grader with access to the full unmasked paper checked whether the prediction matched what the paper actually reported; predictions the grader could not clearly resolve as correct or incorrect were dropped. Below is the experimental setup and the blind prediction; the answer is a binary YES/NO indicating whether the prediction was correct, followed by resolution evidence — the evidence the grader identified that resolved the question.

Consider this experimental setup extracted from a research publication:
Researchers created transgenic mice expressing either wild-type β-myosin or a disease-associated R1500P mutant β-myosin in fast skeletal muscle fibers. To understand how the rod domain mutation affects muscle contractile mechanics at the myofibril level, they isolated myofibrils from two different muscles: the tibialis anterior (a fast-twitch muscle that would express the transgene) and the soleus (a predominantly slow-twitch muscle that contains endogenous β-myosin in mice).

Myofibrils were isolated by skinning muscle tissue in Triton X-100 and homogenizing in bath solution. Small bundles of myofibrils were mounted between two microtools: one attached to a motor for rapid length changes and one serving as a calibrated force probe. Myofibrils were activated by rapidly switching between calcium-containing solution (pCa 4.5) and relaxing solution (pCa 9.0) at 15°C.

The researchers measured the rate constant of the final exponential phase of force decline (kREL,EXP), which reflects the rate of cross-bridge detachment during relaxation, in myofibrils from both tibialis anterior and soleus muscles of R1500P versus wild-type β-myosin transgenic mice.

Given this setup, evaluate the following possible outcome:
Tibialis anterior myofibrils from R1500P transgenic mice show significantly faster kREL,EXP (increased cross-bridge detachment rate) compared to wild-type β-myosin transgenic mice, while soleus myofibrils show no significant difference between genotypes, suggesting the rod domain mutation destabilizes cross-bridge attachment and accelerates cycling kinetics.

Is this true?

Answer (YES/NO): NO